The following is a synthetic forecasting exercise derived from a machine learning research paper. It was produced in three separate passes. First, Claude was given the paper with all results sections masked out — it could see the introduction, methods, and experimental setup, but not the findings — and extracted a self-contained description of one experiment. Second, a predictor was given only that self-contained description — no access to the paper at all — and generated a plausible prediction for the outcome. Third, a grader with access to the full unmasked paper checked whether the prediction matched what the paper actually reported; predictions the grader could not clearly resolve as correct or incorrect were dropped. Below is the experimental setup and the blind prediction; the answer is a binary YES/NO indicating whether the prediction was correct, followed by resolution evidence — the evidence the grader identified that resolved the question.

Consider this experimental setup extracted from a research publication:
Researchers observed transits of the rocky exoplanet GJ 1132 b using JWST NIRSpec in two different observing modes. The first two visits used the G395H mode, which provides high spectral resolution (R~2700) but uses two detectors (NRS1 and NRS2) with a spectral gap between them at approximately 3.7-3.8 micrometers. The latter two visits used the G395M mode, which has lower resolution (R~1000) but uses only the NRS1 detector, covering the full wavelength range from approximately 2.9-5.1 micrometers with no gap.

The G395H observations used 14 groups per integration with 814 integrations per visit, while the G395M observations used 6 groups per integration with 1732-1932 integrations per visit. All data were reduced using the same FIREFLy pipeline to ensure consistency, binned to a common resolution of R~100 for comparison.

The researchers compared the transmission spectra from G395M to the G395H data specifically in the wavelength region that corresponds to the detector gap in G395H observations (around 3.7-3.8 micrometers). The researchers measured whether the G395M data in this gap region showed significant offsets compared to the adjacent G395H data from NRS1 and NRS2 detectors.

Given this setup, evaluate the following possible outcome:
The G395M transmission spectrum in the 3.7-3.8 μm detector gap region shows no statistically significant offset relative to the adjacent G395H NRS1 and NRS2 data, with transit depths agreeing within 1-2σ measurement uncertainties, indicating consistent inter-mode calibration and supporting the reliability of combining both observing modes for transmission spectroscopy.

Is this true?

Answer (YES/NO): YES